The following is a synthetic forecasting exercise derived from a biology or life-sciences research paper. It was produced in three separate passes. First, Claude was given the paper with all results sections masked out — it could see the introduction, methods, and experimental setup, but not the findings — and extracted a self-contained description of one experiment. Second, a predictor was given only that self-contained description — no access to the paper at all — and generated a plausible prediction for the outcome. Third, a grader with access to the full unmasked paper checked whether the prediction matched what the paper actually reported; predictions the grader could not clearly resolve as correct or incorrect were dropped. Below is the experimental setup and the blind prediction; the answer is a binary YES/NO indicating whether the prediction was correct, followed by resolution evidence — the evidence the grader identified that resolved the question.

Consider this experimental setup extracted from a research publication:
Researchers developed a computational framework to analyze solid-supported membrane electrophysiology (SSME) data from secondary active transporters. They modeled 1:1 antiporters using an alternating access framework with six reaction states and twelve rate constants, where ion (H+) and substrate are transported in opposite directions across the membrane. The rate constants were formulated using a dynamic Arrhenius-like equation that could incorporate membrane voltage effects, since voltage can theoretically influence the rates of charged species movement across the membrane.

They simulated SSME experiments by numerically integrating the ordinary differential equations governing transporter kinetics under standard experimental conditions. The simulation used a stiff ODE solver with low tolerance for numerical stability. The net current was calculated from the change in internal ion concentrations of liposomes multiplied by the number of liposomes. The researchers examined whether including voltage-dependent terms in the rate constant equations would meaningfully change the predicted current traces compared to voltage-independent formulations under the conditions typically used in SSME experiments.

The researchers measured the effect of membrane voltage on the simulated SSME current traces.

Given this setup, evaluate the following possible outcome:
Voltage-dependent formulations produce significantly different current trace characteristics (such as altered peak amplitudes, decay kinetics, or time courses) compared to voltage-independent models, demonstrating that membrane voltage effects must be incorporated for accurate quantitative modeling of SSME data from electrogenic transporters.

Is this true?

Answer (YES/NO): NO